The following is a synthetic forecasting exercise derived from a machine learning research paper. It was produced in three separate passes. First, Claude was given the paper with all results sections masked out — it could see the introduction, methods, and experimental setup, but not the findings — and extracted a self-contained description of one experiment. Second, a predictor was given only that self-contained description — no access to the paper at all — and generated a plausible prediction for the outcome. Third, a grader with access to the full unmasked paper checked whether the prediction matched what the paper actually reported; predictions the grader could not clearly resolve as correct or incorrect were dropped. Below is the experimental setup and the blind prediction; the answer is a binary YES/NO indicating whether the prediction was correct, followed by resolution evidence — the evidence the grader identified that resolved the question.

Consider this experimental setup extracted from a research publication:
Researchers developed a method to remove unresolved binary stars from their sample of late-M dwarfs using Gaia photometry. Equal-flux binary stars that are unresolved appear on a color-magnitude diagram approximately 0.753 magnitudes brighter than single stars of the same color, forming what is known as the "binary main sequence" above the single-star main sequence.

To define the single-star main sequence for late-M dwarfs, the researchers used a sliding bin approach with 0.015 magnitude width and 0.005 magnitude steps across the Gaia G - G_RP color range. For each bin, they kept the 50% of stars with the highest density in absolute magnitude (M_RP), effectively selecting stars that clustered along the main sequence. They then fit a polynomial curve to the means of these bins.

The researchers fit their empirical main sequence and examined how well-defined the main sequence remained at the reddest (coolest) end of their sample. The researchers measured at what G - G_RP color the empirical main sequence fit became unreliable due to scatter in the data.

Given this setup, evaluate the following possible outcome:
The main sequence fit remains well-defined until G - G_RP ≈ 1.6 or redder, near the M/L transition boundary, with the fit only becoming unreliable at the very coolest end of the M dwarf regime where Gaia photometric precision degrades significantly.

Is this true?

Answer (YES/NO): NO